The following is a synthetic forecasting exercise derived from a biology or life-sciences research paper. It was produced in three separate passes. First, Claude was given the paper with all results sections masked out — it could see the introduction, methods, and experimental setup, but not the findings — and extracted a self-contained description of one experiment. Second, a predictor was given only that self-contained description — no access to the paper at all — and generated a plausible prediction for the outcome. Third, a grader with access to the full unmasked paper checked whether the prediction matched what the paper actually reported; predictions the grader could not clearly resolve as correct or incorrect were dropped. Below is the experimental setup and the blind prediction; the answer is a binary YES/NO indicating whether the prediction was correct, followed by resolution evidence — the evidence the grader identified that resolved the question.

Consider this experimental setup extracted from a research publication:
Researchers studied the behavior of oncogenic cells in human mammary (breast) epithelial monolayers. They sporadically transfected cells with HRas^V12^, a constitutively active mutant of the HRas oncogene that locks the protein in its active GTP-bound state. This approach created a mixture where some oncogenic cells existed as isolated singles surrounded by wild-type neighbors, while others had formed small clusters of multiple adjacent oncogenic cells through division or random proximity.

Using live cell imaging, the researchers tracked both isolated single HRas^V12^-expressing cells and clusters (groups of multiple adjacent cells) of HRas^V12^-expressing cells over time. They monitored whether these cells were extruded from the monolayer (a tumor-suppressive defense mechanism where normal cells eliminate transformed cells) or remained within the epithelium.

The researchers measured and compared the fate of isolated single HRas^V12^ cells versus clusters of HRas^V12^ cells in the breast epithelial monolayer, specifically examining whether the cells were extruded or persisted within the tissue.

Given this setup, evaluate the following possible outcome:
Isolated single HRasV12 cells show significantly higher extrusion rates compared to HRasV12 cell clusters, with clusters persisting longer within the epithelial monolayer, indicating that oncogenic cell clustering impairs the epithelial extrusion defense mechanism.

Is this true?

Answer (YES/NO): YES